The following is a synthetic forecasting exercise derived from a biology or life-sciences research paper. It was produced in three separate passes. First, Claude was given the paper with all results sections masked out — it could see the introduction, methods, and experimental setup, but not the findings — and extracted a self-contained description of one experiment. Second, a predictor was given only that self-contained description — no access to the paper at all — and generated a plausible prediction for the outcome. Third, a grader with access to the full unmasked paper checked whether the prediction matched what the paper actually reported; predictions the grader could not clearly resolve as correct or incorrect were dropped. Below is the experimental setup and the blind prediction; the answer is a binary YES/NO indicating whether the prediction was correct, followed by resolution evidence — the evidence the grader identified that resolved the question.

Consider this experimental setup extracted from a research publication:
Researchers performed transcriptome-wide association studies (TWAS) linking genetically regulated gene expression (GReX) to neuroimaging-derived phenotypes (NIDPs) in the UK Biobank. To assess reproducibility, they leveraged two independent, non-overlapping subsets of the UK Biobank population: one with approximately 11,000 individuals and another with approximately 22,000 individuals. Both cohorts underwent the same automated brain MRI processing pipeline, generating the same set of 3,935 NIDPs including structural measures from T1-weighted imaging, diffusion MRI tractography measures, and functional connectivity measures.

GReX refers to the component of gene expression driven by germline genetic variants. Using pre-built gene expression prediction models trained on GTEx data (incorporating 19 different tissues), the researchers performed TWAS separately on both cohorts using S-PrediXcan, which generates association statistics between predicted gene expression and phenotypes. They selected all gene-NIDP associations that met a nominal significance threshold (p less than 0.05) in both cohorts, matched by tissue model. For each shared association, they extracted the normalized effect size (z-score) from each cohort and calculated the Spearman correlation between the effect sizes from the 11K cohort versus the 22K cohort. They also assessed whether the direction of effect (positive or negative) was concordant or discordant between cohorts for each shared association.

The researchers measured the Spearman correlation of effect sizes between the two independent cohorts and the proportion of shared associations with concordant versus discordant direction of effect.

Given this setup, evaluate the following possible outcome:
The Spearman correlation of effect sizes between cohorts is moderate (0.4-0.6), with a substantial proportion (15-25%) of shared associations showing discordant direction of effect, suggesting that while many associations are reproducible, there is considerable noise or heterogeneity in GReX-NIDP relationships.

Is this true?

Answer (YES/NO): NO